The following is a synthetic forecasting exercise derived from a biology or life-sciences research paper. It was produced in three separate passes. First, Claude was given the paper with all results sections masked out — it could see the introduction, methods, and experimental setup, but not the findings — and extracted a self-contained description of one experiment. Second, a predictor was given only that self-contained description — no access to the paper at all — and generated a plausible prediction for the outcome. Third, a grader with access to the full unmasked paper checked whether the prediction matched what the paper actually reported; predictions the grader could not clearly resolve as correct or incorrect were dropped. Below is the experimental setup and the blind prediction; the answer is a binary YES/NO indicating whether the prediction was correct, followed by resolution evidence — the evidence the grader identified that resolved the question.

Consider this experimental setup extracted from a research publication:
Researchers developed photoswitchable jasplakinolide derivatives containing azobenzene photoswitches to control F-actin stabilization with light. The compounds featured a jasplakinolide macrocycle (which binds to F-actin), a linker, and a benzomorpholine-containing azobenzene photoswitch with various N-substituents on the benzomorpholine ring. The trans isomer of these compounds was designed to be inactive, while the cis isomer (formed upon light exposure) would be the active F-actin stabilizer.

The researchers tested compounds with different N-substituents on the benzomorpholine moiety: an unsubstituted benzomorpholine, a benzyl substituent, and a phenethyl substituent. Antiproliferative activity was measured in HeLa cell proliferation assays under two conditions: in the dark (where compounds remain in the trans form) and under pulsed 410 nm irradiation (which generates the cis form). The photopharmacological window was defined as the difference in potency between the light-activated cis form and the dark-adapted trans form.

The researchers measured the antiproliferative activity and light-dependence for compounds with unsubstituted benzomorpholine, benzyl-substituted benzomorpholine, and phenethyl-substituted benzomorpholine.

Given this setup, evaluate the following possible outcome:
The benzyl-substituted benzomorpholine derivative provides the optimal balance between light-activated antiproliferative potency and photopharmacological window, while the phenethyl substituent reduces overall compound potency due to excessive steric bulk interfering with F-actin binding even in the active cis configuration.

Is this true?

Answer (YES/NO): YES